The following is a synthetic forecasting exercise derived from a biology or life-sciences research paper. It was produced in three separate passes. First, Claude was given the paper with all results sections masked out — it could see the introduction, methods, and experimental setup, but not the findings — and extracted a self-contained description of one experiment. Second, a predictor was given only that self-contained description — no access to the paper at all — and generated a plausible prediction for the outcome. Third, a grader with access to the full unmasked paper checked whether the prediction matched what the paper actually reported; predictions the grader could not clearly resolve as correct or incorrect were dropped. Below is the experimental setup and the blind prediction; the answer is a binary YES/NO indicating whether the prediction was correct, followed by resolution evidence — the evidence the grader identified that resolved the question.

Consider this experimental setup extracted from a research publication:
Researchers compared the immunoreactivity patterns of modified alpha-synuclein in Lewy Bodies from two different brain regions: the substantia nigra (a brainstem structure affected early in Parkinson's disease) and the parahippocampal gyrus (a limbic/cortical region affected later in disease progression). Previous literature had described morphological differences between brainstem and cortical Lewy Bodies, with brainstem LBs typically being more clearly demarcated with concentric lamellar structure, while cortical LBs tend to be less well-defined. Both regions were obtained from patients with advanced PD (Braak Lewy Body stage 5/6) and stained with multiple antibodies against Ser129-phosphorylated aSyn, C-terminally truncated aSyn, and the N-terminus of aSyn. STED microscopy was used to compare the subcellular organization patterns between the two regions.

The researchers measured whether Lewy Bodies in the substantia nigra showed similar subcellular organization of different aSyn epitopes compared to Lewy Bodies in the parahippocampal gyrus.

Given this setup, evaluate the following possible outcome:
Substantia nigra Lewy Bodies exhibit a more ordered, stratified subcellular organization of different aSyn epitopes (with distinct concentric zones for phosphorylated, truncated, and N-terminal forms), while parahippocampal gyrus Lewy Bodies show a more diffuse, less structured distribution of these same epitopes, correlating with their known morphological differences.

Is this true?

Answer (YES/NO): YES